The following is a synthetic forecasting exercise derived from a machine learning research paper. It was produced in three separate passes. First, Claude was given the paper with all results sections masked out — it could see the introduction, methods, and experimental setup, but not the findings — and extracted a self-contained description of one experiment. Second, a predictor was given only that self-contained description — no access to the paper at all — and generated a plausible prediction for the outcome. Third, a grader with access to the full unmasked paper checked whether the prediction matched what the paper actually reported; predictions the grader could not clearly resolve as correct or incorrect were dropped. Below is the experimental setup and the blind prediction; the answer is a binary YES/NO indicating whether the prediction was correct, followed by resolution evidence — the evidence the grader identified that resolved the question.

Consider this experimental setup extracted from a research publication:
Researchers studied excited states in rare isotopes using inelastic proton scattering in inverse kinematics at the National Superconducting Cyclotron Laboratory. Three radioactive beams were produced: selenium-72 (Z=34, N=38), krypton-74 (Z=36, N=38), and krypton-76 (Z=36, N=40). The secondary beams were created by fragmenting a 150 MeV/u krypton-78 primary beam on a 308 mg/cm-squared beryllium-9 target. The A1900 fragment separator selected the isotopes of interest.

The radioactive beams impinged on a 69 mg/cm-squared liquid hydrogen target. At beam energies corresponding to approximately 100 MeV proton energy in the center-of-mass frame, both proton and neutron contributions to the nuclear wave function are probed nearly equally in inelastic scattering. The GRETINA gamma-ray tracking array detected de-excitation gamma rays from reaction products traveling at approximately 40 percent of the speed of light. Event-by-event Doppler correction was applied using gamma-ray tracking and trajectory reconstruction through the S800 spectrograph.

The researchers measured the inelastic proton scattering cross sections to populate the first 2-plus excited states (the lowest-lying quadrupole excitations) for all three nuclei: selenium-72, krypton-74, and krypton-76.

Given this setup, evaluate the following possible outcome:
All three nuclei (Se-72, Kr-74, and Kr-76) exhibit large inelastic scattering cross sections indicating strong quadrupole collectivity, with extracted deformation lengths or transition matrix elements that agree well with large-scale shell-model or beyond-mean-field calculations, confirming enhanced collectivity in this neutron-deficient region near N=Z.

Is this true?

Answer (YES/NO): NO